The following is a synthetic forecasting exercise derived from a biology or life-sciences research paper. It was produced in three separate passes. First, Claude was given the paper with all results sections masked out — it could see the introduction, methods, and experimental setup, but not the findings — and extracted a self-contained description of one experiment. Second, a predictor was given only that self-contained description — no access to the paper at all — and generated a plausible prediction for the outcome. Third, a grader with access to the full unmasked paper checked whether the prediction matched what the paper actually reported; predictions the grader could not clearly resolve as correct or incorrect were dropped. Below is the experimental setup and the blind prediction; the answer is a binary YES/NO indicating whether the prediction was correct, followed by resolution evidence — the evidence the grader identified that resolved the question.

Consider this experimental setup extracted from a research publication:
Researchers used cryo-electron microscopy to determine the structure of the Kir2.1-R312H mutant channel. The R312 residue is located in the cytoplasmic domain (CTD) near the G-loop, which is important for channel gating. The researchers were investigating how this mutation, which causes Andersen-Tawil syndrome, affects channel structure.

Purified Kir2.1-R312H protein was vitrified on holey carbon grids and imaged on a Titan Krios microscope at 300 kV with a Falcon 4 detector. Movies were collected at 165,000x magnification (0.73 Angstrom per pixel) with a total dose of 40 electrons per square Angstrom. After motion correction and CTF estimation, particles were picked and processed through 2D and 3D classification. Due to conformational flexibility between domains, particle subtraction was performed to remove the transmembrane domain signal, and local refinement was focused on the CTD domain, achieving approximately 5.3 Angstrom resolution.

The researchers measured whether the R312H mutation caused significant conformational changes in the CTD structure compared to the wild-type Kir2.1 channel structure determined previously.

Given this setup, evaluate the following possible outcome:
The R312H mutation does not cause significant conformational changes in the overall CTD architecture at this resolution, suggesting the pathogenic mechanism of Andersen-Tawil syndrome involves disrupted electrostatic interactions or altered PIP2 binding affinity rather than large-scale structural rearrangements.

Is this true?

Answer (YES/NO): NO